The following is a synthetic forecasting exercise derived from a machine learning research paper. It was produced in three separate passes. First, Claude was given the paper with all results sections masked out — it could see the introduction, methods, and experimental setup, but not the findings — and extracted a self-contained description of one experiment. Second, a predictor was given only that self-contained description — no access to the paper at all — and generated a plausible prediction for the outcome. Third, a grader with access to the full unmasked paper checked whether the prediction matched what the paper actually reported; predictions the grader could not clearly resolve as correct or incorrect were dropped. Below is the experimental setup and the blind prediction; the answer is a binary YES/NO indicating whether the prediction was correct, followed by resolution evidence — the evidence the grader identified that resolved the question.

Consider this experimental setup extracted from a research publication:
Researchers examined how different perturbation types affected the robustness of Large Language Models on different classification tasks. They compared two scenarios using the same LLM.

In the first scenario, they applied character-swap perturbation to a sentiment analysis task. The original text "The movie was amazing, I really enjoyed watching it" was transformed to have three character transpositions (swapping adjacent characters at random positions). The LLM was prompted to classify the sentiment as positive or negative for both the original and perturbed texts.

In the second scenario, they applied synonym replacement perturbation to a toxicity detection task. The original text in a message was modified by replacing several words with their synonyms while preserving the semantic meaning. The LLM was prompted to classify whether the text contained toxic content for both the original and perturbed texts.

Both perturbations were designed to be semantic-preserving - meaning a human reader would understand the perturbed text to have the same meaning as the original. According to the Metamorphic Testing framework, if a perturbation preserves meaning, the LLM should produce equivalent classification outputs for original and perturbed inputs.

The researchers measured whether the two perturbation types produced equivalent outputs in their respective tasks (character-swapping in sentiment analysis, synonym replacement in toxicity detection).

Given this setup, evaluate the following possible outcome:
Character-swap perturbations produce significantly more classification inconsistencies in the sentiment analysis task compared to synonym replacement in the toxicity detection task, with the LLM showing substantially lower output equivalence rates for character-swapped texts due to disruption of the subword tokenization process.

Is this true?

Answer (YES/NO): NO